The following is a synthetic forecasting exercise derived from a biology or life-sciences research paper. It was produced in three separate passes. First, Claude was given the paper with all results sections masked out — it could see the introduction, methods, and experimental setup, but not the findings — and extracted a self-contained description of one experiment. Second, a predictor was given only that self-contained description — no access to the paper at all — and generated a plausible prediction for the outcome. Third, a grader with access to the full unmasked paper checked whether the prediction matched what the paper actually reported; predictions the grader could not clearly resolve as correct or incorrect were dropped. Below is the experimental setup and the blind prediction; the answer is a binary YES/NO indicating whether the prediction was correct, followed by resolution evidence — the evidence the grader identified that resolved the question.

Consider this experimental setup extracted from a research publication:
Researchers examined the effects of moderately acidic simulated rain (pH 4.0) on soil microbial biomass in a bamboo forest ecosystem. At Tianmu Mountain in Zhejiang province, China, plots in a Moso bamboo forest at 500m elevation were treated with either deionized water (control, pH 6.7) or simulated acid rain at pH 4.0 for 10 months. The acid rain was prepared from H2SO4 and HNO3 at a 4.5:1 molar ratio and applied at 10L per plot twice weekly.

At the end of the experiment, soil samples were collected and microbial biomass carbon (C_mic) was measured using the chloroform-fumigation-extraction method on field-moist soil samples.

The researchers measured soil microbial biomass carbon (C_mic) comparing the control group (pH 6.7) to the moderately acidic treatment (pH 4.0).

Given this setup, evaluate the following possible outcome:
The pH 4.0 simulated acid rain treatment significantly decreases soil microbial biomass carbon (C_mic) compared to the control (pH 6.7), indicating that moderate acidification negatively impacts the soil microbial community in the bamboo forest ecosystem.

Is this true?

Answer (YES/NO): NO